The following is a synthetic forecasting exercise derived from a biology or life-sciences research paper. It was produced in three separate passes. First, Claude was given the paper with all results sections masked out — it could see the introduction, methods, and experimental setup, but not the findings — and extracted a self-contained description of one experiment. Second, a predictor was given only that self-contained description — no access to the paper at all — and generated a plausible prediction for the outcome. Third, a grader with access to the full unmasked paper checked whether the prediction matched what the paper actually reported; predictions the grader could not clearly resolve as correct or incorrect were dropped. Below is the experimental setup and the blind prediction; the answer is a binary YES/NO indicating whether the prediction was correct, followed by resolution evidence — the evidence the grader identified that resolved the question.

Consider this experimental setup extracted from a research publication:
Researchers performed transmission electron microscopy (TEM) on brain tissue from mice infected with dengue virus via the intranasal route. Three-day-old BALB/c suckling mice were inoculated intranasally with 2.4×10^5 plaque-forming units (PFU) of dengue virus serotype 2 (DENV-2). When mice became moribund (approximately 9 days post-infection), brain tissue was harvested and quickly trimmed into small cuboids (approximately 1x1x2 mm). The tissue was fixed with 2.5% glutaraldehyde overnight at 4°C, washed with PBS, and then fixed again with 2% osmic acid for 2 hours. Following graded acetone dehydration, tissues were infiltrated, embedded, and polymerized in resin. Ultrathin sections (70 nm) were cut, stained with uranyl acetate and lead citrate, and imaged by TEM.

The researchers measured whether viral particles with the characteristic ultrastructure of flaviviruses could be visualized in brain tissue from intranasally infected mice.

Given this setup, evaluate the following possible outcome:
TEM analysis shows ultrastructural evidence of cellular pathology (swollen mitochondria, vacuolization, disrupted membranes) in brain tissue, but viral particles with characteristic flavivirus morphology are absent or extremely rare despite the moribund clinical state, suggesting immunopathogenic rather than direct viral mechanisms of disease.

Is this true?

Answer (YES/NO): NO